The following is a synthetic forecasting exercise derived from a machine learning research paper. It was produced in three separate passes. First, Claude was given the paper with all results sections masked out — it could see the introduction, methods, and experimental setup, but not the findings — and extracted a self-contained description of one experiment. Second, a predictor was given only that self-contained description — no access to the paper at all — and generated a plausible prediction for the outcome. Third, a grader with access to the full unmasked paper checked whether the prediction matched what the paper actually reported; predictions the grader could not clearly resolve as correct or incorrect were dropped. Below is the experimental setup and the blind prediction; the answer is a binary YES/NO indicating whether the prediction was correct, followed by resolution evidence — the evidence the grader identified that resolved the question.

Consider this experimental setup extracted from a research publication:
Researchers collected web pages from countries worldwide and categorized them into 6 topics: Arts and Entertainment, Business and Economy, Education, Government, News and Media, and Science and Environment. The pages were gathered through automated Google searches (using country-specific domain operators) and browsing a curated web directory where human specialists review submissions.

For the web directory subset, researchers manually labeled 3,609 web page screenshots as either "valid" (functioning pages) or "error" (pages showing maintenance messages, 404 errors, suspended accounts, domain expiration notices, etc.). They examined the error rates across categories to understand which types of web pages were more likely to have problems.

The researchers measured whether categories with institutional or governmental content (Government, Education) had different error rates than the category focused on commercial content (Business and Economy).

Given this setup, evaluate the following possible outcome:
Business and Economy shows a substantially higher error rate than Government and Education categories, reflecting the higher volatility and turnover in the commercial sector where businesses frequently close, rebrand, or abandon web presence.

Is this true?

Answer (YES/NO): YES